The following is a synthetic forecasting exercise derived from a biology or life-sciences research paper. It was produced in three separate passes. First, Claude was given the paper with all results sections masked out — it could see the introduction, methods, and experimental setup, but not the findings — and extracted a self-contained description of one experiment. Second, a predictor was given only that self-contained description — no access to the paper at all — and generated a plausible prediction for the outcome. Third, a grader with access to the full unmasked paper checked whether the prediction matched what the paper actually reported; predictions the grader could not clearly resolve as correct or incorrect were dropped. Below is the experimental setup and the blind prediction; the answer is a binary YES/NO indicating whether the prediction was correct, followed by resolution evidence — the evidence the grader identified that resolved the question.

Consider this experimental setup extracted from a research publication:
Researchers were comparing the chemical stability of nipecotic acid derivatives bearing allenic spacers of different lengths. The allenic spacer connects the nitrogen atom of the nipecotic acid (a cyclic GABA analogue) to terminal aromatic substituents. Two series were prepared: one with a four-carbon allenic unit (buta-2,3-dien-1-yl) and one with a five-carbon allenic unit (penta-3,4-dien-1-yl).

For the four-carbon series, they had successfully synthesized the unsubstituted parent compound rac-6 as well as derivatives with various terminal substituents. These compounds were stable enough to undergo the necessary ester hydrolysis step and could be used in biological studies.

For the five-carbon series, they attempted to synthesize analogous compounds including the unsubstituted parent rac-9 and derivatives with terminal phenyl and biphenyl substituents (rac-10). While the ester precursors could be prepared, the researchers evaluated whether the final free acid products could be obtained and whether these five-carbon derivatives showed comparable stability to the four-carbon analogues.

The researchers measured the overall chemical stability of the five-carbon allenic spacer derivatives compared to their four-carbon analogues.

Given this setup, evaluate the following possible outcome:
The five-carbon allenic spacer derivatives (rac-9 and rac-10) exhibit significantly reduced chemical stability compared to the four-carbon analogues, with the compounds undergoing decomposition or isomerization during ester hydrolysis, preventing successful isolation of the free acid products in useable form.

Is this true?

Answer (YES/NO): YES